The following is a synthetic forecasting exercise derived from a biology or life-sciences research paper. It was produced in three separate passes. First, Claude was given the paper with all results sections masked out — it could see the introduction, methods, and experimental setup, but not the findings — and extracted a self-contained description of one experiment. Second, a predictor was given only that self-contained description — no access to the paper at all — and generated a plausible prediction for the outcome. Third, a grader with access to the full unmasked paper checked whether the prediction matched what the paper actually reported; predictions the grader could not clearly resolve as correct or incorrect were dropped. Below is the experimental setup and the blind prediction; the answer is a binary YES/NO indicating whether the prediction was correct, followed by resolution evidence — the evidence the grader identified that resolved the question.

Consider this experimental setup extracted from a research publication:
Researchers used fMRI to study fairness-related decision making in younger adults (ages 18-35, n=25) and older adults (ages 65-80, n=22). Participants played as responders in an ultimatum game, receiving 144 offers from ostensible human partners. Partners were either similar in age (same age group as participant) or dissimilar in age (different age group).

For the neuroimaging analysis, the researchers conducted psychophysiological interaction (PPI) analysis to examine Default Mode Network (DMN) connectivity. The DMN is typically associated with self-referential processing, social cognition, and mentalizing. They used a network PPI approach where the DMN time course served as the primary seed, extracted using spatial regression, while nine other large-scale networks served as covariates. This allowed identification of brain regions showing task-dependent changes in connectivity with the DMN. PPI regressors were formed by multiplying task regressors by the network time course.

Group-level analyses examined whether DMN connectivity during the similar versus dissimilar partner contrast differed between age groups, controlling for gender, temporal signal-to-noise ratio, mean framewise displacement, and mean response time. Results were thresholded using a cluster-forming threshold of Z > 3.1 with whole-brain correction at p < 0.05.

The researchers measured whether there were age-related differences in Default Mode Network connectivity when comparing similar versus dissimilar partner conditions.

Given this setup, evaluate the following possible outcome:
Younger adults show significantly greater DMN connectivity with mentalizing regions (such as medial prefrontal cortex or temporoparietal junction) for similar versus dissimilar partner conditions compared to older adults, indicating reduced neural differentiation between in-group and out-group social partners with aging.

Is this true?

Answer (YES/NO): NO